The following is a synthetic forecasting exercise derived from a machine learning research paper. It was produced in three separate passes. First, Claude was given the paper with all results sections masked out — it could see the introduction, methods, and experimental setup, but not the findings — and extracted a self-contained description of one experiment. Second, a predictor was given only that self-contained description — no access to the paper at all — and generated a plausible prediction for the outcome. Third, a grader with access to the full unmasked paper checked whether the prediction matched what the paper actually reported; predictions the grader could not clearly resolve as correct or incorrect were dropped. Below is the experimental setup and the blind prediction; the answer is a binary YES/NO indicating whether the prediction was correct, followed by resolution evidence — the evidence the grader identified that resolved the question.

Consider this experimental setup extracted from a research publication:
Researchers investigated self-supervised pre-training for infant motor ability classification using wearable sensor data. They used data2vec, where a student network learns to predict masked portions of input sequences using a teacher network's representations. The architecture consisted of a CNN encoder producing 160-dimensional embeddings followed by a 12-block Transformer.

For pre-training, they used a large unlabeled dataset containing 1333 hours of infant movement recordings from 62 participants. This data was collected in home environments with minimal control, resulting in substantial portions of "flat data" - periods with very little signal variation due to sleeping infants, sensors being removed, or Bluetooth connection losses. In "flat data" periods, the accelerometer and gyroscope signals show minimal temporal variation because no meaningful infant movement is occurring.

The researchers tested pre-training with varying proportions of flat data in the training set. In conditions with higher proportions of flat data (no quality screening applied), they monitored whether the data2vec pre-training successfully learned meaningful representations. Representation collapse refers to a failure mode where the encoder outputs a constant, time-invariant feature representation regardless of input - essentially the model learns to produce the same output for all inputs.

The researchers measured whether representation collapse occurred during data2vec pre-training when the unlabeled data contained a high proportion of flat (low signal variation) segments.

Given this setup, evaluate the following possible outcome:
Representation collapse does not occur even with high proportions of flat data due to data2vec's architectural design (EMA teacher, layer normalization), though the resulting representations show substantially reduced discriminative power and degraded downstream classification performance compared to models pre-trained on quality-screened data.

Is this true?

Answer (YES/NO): NO